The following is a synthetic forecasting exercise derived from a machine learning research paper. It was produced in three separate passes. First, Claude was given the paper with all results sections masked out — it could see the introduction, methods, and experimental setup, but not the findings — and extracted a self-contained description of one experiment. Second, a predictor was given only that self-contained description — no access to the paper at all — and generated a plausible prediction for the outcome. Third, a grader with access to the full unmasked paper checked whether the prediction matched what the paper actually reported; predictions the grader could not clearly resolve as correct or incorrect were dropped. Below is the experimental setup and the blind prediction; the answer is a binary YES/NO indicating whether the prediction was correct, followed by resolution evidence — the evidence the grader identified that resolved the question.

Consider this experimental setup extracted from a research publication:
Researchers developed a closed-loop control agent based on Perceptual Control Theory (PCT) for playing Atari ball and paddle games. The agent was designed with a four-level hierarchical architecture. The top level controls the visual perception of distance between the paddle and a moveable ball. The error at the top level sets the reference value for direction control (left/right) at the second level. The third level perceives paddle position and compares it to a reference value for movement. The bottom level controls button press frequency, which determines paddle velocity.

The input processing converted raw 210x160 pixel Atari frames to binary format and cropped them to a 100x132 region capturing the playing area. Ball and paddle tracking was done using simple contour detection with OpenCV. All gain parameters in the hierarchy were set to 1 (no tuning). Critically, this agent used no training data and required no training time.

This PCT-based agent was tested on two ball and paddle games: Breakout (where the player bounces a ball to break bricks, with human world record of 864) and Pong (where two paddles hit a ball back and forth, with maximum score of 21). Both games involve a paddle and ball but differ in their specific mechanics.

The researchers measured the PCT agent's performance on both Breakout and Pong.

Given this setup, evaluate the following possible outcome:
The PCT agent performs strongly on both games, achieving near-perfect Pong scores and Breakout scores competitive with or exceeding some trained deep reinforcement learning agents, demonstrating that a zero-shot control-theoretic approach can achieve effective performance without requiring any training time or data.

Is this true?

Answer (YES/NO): YES